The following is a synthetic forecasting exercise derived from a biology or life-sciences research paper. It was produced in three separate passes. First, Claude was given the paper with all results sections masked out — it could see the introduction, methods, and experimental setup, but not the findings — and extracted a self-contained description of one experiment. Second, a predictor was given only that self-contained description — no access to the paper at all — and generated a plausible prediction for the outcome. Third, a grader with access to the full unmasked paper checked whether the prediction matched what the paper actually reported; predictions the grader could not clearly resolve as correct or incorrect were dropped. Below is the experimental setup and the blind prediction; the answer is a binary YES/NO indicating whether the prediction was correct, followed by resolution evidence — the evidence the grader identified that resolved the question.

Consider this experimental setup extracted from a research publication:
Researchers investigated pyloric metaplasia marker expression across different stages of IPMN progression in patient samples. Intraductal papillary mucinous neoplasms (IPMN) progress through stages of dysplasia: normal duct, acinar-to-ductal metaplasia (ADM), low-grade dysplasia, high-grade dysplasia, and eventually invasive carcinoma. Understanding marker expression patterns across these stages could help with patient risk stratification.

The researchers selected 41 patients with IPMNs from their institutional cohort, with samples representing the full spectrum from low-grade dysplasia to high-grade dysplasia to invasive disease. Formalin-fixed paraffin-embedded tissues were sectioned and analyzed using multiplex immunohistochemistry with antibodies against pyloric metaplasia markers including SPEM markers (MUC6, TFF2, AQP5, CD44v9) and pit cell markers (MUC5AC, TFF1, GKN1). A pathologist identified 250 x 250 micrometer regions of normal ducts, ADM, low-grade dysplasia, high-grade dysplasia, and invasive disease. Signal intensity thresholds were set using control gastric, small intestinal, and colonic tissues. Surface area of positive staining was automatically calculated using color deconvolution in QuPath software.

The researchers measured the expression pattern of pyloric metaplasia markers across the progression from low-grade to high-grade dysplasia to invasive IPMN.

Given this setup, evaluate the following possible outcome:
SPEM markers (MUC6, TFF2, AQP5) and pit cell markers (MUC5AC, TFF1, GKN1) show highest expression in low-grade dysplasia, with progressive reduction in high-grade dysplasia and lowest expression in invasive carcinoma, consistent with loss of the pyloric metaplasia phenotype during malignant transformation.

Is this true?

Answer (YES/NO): NO